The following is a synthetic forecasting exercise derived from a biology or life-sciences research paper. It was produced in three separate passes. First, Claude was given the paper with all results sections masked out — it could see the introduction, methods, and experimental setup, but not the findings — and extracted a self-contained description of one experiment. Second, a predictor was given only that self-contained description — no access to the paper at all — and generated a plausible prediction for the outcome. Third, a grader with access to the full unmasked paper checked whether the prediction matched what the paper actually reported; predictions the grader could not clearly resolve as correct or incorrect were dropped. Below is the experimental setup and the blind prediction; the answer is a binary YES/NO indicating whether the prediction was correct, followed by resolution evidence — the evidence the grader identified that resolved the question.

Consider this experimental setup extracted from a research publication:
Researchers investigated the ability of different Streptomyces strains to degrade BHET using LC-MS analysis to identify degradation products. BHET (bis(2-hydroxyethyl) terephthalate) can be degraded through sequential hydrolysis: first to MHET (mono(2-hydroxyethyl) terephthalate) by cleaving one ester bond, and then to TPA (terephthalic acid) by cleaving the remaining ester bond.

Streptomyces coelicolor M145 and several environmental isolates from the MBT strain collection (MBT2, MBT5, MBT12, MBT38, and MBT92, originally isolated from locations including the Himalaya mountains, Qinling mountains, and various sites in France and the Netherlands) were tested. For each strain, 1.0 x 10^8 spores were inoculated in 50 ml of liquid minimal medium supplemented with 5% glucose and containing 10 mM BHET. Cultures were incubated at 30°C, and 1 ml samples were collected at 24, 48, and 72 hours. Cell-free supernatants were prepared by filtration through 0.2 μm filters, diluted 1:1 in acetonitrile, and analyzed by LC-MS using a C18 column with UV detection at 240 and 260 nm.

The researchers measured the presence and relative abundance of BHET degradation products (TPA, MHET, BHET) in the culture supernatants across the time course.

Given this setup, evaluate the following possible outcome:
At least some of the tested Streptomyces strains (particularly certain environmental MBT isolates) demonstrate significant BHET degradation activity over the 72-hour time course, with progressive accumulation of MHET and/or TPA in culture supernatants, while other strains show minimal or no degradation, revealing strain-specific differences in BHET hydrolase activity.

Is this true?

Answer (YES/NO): NO